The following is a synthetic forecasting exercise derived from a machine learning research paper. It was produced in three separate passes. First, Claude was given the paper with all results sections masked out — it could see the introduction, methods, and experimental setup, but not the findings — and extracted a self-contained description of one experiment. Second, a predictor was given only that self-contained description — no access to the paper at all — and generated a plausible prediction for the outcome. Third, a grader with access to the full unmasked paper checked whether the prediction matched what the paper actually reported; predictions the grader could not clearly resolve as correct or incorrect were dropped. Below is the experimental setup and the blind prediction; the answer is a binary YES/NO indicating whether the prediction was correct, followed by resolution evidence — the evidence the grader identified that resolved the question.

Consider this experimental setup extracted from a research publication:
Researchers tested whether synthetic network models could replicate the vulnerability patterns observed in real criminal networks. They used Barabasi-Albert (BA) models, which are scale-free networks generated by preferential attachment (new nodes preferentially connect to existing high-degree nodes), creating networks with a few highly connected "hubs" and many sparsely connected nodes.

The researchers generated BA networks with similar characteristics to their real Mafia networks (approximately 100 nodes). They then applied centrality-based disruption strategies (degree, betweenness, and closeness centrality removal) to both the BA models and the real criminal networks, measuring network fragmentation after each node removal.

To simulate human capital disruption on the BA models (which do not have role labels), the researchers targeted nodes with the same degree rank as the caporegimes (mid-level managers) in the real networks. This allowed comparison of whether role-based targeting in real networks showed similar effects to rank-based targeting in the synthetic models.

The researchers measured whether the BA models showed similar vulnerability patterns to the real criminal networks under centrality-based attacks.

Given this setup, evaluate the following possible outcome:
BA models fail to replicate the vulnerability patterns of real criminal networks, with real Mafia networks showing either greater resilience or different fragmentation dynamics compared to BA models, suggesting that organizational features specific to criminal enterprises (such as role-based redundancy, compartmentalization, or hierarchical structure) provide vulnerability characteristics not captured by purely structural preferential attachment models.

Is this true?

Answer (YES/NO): NO